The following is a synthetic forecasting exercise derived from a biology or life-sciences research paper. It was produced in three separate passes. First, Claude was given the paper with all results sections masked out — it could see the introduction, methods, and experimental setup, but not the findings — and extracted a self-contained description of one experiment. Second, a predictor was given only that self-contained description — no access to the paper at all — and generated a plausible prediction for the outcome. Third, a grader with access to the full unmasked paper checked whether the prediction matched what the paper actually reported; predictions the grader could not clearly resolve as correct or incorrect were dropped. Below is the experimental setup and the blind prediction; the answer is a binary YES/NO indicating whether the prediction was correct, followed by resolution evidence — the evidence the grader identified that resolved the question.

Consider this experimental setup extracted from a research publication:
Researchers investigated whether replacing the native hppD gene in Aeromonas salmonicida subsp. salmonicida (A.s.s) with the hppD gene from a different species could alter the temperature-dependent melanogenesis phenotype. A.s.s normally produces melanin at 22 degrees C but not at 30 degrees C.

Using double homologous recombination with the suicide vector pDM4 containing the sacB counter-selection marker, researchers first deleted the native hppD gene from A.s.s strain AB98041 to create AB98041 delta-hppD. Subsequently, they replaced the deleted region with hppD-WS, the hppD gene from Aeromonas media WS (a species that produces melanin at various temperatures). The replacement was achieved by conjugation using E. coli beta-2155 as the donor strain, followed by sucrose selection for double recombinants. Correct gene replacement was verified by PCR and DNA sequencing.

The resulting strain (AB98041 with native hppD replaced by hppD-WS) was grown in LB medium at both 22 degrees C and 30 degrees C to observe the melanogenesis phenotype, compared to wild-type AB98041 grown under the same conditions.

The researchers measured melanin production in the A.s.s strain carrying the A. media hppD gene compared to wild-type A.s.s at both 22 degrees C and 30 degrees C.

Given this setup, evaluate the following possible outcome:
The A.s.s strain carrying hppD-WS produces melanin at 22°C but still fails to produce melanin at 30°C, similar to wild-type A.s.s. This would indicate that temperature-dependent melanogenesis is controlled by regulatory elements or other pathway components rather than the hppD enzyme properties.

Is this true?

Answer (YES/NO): NO